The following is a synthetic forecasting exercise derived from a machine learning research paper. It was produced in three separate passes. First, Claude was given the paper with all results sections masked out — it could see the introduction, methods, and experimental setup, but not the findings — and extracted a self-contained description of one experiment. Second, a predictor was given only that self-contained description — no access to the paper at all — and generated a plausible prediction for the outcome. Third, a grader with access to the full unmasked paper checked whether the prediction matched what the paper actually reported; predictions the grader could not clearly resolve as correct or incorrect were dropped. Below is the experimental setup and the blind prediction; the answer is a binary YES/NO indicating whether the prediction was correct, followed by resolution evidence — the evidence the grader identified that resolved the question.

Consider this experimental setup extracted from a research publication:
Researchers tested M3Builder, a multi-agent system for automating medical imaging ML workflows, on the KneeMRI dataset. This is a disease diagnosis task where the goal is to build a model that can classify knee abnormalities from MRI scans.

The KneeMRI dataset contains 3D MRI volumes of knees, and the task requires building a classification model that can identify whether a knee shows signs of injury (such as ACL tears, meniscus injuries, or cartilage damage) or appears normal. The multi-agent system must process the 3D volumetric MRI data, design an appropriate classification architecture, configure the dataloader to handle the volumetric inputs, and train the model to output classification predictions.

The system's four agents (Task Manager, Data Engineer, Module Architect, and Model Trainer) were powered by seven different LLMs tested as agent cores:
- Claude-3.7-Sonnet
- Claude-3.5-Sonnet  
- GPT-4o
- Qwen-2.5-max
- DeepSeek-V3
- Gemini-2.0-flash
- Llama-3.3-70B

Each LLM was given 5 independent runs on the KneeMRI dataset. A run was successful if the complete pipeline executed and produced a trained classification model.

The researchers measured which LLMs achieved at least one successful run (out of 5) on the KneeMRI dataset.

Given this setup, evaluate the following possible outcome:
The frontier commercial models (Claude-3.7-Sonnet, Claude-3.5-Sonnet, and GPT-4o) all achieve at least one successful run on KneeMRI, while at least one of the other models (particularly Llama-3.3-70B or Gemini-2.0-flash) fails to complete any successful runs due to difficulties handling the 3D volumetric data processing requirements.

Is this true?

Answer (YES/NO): YES